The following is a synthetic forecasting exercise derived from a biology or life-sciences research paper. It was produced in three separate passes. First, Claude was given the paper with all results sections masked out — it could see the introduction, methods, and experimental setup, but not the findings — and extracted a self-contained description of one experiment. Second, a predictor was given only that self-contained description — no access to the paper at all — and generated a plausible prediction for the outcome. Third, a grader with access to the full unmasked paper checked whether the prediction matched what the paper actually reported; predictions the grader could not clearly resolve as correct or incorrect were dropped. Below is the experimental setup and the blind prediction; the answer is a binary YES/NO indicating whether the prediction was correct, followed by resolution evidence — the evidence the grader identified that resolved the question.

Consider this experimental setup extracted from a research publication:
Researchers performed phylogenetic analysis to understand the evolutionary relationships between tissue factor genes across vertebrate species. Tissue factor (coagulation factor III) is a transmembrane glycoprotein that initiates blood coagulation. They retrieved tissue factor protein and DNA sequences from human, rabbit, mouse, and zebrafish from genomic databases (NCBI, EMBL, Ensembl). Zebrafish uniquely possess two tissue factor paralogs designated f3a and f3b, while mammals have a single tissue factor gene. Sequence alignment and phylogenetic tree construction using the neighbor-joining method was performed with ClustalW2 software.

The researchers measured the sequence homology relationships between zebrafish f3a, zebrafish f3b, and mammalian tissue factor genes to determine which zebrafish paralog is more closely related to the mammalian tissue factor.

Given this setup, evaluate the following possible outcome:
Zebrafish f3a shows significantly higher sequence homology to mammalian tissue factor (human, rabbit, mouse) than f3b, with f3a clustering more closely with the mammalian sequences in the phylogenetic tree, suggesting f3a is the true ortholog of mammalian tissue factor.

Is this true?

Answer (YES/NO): YES